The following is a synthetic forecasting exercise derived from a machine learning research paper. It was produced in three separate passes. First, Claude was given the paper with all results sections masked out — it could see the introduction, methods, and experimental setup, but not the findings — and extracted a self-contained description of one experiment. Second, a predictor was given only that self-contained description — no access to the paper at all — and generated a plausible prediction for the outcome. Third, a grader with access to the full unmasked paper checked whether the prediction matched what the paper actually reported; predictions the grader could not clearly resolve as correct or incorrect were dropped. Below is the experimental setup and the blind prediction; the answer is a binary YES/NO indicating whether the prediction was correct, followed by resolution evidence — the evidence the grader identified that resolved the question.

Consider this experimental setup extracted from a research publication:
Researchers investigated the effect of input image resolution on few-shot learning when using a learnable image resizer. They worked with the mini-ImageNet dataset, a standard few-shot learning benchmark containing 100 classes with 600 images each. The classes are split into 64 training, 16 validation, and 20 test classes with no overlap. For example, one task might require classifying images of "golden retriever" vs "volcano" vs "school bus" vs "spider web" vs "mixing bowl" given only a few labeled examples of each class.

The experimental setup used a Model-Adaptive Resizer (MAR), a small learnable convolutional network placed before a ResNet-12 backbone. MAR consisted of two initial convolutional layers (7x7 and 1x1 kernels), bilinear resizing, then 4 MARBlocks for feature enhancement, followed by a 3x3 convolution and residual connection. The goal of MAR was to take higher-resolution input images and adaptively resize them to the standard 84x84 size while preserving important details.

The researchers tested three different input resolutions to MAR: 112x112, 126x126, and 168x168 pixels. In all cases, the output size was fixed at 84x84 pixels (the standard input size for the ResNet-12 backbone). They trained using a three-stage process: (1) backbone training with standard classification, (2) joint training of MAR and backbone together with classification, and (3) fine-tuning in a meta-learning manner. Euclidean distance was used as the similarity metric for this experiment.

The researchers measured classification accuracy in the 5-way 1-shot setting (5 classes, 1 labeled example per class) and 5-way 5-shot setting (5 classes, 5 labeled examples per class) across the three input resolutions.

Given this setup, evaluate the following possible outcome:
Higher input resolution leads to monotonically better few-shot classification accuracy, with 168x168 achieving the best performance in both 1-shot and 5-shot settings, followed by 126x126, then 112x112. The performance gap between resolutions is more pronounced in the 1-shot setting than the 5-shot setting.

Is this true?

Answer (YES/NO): NO